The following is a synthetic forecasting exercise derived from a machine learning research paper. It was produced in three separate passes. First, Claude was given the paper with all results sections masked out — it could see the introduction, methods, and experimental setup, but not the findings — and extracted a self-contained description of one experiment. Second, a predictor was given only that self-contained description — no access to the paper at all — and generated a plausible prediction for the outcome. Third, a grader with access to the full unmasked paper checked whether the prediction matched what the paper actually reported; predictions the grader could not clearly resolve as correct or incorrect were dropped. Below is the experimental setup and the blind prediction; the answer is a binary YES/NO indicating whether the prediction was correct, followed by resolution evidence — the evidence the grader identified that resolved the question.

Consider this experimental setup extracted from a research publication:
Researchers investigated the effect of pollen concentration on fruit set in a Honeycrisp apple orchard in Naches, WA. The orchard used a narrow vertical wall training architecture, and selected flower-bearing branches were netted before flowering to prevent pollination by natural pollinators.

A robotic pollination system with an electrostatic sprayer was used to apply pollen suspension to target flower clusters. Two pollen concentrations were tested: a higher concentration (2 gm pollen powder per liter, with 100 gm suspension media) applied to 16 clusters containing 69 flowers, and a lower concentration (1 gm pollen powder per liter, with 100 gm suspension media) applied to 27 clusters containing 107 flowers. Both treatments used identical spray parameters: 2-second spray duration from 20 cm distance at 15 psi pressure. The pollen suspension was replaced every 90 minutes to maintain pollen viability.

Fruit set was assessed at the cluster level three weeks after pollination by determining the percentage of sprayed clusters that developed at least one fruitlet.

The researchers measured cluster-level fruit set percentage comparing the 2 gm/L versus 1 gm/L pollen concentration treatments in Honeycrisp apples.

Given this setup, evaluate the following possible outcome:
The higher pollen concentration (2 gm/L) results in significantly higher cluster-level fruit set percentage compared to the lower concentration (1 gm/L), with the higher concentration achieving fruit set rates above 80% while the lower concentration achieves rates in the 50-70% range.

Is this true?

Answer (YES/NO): NO